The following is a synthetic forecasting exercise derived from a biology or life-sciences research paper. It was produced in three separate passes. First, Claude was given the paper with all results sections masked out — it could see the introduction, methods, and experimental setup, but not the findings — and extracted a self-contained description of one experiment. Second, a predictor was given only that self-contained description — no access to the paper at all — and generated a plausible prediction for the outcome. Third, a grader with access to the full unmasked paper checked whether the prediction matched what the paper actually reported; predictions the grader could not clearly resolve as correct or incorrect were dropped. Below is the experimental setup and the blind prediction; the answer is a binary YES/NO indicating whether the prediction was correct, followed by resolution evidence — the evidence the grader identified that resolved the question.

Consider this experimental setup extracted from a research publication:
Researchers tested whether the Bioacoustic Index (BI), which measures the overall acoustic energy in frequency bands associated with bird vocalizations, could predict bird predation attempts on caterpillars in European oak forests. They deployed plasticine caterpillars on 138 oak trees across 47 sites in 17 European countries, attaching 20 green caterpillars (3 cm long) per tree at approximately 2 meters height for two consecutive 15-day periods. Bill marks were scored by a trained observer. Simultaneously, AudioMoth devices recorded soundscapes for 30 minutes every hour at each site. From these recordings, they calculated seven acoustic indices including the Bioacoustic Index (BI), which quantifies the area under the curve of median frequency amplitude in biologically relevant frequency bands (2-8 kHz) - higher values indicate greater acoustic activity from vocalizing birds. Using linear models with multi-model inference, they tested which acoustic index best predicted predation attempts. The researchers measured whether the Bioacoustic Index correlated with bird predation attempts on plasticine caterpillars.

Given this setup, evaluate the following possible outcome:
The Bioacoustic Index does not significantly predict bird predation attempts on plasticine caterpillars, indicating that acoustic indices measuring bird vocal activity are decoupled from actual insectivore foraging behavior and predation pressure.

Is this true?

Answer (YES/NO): NO